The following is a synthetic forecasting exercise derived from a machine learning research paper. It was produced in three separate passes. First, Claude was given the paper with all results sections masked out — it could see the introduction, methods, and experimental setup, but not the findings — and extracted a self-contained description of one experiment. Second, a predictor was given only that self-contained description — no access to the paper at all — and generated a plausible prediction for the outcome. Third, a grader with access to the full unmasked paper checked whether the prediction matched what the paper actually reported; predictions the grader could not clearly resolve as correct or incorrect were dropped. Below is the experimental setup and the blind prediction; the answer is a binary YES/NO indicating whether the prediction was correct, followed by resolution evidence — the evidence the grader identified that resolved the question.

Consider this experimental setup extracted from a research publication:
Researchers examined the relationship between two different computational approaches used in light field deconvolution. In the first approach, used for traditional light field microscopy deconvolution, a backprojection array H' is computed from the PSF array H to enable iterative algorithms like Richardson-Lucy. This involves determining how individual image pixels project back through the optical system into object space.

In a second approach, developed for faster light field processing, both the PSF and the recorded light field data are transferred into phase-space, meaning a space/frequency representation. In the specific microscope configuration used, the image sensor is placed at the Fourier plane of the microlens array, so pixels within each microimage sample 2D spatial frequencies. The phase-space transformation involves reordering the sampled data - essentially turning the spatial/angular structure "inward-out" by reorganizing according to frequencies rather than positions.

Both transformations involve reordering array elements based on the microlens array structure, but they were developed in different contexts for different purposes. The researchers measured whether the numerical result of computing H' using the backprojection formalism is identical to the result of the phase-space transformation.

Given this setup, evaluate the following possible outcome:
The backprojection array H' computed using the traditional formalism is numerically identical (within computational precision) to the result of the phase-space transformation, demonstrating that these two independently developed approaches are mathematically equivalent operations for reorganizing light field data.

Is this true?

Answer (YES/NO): NO